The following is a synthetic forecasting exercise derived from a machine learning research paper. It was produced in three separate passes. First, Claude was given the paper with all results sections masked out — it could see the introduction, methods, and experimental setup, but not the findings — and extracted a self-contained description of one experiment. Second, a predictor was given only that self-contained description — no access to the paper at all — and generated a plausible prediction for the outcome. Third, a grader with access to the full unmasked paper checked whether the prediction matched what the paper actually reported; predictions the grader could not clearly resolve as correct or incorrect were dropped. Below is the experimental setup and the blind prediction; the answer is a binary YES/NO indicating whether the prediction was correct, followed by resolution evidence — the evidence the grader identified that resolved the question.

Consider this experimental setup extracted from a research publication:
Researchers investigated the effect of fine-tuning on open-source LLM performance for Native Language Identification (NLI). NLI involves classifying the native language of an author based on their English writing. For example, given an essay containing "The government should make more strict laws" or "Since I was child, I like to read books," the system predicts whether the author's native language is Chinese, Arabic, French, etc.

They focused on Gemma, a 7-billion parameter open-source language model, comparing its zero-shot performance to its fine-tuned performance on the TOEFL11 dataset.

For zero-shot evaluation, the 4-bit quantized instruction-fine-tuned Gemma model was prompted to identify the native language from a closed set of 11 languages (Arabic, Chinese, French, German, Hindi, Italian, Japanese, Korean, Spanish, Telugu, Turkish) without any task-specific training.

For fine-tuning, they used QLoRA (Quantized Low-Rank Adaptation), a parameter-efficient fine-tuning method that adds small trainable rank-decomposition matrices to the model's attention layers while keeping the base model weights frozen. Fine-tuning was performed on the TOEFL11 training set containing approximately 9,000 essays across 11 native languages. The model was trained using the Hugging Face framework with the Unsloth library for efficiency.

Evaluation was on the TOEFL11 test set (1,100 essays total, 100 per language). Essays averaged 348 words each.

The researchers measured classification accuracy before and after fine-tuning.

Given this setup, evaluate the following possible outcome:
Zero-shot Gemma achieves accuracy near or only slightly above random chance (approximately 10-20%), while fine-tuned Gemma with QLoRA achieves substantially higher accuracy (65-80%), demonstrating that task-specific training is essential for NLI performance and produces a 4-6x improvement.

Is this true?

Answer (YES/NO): NO